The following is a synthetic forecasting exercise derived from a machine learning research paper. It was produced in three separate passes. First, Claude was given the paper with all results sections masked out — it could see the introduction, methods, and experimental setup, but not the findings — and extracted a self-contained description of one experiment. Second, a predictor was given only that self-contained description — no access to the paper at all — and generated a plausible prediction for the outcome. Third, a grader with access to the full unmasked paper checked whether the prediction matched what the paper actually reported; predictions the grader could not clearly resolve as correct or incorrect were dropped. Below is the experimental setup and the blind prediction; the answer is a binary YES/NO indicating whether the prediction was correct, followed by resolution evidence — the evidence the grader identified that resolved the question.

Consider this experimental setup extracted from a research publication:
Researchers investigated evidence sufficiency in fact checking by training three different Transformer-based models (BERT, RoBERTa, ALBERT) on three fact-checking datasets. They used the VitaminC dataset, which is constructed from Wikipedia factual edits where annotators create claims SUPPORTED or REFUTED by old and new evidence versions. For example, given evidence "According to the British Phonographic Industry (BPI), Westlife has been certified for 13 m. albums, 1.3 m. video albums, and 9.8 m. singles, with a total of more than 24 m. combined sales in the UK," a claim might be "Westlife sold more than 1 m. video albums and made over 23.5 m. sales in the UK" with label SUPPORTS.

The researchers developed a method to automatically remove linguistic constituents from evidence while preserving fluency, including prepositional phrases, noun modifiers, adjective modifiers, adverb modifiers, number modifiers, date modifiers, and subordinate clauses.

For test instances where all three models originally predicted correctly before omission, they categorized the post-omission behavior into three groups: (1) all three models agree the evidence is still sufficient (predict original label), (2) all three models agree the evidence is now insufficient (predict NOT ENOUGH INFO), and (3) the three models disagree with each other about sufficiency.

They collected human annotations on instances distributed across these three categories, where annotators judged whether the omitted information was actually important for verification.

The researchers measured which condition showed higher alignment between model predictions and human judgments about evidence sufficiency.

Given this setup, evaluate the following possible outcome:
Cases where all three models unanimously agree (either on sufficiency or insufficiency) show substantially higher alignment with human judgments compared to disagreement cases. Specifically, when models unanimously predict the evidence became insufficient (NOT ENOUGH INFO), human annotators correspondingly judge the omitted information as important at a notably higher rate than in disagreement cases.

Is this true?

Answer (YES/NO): YES